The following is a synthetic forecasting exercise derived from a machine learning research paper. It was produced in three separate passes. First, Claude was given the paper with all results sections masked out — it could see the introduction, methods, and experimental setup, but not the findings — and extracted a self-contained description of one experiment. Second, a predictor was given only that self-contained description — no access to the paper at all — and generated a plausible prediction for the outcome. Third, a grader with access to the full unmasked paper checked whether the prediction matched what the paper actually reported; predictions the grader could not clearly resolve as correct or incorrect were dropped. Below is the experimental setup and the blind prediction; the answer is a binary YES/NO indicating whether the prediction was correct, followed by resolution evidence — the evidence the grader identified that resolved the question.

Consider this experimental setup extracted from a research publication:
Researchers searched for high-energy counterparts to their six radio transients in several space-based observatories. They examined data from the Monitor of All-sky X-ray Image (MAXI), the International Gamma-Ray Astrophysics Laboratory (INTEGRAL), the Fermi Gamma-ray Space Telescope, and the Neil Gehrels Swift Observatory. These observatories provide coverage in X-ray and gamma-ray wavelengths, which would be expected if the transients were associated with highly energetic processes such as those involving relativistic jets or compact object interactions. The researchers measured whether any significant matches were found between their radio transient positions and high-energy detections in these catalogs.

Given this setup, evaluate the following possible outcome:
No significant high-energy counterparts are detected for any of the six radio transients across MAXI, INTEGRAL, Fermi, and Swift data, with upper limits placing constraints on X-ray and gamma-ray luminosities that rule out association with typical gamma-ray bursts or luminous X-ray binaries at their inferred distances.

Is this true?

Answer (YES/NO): NO